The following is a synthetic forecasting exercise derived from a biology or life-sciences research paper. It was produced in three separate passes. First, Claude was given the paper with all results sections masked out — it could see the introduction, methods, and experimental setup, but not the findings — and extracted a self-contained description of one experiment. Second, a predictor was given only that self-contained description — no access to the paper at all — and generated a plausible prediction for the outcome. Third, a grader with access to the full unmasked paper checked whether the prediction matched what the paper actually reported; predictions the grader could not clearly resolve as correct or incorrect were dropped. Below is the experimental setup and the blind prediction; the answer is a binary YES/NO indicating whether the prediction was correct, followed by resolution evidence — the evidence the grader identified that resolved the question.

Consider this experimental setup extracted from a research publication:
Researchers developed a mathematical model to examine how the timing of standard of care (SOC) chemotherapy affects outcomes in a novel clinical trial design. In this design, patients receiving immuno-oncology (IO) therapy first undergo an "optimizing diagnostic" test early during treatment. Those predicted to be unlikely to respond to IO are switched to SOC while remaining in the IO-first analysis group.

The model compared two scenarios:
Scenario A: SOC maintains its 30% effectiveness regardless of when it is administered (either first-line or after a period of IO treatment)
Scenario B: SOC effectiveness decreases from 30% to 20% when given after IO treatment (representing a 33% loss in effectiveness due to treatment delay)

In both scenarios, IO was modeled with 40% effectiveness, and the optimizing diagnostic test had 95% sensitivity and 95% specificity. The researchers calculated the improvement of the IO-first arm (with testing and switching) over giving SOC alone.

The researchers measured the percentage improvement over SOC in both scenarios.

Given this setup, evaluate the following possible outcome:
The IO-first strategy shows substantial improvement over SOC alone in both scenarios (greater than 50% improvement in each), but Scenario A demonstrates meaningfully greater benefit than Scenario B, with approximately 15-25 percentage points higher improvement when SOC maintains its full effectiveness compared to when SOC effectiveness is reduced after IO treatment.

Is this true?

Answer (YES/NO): YES